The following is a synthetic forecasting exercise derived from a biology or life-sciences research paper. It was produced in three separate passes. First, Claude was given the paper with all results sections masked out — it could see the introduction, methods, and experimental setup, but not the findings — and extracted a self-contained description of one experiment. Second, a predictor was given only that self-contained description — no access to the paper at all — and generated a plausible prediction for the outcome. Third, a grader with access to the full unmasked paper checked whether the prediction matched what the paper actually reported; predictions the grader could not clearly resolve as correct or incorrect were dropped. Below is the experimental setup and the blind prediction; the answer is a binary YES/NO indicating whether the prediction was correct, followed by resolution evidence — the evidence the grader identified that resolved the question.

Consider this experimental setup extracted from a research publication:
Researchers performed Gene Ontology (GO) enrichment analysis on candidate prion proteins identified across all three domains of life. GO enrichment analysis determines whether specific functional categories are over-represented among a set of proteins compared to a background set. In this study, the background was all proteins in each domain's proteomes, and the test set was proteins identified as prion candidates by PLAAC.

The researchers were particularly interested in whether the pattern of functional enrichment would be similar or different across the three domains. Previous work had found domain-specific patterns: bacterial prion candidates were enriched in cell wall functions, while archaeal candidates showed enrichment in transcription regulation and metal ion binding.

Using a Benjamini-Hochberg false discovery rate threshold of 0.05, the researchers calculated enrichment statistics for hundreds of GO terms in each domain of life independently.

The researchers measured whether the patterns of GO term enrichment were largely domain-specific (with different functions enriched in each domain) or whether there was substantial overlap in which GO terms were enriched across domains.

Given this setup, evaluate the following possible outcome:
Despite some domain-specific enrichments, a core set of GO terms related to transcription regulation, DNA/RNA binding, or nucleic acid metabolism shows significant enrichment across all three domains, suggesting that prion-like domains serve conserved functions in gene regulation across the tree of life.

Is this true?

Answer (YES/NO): NO